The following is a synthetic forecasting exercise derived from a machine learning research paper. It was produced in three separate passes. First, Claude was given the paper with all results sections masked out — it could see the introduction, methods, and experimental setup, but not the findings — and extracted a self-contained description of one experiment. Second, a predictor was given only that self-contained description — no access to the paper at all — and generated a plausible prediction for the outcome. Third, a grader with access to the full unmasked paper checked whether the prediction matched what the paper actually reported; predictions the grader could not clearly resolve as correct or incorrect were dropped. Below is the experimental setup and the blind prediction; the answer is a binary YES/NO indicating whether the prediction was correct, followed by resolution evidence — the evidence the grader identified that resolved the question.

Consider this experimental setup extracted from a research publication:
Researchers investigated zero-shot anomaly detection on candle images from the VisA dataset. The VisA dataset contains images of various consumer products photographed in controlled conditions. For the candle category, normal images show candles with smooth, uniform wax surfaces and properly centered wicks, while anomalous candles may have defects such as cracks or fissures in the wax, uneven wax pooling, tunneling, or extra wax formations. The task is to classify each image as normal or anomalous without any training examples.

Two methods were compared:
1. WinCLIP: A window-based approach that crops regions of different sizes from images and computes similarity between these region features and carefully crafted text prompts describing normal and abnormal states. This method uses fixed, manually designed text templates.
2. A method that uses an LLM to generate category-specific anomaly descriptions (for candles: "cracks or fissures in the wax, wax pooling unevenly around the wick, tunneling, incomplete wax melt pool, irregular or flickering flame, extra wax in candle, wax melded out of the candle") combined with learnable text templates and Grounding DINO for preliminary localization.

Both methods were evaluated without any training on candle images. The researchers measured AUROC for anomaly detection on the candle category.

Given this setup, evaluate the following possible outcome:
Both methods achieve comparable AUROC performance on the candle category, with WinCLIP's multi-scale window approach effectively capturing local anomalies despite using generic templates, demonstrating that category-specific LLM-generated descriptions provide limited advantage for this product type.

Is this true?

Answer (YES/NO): NO